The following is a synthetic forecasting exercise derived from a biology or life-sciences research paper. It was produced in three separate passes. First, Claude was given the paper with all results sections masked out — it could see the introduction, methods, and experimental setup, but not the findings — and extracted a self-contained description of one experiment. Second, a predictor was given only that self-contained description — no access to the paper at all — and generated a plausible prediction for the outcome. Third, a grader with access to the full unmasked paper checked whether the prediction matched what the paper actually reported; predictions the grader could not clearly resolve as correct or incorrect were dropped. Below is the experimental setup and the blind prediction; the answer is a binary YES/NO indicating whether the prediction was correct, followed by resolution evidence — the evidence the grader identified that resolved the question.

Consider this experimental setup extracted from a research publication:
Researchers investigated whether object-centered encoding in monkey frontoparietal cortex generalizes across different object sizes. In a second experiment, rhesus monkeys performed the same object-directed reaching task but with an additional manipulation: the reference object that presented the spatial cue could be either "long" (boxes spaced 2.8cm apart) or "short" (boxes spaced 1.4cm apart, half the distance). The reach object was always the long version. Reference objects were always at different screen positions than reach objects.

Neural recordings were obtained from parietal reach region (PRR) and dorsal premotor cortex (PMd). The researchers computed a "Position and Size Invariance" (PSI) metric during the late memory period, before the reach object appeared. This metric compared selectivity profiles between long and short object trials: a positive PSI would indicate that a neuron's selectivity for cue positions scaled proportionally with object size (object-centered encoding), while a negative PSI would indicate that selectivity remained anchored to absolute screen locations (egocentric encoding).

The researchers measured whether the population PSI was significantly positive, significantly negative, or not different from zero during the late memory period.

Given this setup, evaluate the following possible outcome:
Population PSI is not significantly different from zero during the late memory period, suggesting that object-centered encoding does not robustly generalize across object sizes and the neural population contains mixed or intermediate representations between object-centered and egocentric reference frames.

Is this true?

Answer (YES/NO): NO